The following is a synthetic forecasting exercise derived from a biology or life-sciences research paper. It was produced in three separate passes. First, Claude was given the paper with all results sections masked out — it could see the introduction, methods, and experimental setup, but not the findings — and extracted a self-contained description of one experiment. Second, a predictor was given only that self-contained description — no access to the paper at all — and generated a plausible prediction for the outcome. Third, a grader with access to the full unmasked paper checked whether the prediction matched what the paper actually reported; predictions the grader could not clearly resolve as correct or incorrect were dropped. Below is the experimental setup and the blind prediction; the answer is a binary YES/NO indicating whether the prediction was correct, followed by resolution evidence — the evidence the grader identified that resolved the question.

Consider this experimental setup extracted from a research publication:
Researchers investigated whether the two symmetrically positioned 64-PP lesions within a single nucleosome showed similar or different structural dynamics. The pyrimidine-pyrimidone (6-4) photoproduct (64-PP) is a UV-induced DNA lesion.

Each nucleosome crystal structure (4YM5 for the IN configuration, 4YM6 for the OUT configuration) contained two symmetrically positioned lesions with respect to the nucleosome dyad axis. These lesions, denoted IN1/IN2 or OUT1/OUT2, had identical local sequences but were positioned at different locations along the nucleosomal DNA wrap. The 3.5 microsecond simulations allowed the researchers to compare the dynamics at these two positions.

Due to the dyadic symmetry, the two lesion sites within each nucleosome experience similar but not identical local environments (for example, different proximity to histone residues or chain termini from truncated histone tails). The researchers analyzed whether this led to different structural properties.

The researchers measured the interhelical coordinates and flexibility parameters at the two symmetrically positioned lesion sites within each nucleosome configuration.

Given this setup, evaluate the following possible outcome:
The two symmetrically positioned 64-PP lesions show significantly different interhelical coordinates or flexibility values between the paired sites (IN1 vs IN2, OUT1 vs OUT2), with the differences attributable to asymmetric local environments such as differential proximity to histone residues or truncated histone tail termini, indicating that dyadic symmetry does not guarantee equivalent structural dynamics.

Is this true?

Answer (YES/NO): NO